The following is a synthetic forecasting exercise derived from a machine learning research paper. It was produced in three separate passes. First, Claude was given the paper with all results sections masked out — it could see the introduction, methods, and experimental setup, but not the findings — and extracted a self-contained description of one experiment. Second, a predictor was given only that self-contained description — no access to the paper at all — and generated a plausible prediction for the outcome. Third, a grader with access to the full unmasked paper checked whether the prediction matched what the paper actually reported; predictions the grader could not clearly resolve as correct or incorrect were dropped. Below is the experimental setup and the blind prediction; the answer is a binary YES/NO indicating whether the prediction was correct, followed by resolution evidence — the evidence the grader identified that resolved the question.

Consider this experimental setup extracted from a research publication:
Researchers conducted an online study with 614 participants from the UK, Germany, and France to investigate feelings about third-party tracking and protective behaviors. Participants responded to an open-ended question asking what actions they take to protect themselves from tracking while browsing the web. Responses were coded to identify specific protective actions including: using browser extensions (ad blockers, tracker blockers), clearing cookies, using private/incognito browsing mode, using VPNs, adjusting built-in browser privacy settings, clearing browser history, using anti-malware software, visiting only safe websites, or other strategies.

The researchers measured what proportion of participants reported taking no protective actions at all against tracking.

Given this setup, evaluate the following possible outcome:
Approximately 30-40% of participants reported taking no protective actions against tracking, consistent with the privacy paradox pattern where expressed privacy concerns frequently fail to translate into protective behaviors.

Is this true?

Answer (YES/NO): YES